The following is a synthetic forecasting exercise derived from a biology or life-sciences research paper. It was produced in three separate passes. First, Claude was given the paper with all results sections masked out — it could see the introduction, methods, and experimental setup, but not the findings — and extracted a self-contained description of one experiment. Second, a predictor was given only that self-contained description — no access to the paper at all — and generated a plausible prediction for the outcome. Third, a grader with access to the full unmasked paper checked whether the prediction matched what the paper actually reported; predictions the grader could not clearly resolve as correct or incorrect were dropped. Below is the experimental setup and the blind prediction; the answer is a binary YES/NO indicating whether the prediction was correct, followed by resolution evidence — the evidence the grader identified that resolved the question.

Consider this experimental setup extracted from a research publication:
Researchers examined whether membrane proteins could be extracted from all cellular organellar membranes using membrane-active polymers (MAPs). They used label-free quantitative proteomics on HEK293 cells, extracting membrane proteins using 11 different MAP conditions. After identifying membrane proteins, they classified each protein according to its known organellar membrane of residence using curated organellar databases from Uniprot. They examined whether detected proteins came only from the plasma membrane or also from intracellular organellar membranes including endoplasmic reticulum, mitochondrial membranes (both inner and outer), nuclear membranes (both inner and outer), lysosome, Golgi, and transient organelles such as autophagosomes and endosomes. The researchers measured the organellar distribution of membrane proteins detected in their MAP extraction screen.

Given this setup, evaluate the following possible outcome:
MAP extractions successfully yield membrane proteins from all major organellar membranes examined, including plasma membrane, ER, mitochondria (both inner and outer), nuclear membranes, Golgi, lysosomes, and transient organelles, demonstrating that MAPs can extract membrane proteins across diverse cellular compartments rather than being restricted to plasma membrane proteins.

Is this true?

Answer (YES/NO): YES